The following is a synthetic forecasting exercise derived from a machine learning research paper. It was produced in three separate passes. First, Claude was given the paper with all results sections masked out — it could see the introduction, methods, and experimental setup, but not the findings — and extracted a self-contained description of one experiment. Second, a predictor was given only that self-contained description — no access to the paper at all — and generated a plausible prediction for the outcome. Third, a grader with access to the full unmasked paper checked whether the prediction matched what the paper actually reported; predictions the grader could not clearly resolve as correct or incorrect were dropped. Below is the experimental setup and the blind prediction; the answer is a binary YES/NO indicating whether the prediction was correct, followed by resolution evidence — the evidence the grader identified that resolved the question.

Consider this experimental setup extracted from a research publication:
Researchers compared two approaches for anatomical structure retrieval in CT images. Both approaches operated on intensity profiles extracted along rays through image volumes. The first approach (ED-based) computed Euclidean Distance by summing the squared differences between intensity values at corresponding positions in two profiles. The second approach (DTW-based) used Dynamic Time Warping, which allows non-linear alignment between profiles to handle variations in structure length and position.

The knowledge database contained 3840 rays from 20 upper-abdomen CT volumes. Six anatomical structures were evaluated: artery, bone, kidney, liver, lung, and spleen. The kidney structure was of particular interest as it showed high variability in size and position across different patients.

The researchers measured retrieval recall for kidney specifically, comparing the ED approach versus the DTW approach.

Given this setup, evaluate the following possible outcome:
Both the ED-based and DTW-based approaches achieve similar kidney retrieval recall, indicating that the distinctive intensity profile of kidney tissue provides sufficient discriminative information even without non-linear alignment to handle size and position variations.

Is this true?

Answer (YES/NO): NO